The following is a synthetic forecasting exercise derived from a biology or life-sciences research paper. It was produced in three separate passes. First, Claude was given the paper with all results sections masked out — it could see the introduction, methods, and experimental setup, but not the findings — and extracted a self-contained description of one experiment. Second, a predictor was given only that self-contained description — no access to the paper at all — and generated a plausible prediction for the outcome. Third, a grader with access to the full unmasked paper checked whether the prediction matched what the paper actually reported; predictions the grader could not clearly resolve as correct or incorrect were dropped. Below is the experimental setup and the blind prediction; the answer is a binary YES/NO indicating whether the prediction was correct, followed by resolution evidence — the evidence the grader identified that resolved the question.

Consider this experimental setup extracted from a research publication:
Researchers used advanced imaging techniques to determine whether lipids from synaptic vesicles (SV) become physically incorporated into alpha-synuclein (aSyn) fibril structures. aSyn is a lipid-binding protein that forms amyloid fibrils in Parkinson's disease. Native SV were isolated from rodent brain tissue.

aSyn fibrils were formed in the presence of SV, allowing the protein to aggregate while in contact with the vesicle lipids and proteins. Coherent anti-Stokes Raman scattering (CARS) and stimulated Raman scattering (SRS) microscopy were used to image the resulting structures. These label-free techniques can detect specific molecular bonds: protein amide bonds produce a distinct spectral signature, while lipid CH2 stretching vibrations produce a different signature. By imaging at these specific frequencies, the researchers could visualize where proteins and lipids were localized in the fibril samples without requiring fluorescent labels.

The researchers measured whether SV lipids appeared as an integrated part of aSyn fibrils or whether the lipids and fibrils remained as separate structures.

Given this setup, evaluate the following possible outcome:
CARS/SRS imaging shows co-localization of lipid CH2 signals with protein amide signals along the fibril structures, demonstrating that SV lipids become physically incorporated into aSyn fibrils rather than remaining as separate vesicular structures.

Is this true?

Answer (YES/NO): YES